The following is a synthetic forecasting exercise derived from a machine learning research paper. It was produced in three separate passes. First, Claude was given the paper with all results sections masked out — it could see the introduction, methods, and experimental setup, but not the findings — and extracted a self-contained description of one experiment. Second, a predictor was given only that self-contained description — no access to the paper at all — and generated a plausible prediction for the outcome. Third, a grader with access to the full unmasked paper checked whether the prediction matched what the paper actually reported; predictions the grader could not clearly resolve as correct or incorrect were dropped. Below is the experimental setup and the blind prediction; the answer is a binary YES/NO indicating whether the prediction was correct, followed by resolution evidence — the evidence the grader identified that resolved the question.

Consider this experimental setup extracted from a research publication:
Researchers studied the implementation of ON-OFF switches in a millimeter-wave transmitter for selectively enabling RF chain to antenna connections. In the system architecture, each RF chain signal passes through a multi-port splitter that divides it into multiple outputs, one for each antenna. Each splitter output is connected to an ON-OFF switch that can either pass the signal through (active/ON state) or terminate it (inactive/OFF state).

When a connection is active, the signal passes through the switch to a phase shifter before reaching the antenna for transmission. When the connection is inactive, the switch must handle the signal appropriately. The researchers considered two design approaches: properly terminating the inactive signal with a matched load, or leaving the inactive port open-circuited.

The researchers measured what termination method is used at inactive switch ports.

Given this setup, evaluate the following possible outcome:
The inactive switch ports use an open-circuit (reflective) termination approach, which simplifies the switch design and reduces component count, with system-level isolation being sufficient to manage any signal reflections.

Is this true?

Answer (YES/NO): NO